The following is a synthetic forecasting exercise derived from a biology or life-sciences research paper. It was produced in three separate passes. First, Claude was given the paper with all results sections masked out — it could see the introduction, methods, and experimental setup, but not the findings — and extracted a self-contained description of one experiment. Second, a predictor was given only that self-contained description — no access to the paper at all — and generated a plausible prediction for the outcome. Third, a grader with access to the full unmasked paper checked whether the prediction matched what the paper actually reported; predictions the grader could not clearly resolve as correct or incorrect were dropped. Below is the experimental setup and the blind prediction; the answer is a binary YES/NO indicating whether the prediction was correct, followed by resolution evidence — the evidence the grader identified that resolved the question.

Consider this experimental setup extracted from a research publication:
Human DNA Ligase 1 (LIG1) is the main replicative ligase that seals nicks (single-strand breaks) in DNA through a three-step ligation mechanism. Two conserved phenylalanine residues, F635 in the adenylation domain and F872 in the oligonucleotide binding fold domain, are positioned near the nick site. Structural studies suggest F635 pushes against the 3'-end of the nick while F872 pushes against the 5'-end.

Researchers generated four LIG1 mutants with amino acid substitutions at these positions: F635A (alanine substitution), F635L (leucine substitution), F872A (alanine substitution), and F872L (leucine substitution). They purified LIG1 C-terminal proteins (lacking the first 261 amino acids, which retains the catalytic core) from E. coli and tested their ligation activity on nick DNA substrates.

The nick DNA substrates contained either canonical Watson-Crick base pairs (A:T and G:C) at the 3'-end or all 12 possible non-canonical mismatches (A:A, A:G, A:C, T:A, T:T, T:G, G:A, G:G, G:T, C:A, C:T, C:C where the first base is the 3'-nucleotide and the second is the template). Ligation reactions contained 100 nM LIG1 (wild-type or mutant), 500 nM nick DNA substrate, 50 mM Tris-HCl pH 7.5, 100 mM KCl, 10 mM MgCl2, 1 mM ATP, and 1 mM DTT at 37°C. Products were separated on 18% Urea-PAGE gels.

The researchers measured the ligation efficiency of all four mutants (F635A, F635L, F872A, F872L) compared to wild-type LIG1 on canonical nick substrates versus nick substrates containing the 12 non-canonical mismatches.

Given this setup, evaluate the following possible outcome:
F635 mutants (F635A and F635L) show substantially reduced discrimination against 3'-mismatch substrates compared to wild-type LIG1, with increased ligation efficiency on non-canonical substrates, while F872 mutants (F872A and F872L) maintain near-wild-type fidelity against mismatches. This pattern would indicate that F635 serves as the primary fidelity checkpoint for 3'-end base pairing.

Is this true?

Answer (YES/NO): NO